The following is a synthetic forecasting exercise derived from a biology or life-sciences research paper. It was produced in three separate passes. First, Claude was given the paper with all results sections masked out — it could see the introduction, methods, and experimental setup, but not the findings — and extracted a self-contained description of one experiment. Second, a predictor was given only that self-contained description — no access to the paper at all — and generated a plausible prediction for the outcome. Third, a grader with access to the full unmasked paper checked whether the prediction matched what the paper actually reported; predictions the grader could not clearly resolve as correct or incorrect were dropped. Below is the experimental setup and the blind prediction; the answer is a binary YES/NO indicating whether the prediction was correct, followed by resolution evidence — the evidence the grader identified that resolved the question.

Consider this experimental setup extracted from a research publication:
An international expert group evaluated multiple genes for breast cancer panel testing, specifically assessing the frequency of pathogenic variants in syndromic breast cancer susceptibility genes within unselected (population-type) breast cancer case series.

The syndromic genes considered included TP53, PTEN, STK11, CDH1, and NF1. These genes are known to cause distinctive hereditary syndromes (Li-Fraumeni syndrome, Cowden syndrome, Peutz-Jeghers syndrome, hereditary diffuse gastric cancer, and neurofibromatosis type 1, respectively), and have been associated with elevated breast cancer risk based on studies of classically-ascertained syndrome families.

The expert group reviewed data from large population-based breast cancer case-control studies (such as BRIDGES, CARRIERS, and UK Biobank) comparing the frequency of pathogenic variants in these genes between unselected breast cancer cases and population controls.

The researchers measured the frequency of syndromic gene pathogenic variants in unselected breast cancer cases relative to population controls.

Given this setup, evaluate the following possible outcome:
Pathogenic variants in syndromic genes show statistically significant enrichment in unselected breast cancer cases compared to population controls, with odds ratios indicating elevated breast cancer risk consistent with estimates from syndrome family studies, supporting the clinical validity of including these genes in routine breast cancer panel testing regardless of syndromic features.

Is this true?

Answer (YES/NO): NO